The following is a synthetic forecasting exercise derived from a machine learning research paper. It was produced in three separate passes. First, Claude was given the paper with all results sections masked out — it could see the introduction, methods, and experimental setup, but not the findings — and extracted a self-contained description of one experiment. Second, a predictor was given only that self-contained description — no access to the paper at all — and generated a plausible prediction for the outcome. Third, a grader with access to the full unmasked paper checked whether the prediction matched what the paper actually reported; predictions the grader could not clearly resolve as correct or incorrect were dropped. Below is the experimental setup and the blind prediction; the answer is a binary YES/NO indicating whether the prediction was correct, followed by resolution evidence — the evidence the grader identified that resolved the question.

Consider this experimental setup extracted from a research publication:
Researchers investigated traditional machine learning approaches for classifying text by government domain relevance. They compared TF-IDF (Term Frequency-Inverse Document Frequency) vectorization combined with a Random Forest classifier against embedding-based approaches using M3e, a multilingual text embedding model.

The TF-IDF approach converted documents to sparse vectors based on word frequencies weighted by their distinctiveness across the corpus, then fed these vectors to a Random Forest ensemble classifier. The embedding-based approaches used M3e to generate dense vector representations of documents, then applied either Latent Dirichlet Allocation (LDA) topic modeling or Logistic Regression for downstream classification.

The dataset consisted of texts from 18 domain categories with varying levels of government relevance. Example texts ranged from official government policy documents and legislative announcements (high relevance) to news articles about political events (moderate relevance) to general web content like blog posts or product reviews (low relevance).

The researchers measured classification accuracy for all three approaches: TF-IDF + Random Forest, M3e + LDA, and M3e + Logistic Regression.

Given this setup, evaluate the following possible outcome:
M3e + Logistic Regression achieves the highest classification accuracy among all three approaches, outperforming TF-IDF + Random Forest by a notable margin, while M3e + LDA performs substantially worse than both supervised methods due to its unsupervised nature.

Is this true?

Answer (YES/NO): NO